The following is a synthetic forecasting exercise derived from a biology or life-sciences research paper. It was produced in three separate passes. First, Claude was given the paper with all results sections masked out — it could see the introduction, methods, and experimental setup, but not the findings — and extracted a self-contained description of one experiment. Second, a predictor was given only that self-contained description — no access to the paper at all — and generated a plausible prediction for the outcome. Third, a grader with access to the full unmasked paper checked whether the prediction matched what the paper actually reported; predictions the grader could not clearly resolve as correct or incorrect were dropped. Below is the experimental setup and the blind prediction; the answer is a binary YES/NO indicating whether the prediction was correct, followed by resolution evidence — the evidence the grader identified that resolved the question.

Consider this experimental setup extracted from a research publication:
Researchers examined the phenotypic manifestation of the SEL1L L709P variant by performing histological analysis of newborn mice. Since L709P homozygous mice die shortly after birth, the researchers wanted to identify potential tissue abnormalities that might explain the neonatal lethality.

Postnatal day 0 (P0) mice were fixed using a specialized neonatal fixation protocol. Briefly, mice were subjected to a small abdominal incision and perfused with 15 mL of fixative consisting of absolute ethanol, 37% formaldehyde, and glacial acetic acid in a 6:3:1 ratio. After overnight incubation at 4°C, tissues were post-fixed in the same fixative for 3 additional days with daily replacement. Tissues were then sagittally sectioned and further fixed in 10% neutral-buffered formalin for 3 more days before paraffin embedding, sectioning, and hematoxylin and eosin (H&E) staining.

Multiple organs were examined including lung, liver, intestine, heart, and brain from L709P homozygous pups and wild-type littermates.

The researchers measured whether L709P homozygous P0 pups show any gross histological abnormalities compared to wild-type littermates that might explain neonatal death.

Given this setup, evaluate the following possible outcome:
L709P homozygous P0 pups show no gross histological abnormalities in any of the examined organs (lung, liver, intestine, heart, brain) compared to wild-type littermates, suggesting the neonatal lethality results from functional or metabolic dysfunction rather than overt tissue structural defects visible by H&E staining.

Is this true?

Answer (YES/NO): YES